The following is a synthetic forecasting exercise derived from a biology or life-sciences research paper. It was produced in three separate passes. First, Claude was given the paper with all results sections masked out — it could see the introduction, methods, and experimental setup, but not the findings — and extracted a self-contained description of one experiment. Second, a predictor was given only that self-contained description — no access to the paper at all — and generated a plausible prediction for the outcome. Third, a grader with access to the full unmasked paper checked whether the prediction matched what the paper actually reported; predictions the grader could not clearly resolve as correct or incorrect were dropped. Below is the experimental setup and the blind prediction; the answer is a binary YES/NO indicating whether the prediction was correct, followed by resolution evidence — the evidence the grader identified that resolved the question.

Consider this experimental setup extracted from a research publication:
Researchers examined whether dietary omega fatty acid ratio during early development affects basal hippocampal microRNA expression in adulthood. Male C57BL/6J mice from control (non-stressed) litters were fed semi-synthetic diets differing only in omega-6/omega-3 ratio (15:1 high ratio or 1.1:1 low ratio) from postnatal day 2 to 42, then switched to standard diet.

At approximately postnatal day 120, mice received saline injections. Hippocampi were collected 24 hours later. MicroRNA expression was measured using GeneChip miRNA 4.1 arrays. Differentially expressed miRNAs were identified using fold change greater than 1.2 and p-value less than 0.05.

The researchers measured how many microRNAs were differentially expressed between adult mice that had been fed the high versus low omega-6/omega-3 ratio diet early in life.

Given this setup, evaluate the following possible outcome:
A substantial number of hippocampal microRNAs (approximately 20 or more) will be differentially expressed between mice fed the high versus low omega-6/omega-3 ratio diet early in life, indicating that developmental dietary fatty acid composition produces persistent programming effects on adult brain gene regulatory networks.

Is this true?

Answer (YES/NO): YES